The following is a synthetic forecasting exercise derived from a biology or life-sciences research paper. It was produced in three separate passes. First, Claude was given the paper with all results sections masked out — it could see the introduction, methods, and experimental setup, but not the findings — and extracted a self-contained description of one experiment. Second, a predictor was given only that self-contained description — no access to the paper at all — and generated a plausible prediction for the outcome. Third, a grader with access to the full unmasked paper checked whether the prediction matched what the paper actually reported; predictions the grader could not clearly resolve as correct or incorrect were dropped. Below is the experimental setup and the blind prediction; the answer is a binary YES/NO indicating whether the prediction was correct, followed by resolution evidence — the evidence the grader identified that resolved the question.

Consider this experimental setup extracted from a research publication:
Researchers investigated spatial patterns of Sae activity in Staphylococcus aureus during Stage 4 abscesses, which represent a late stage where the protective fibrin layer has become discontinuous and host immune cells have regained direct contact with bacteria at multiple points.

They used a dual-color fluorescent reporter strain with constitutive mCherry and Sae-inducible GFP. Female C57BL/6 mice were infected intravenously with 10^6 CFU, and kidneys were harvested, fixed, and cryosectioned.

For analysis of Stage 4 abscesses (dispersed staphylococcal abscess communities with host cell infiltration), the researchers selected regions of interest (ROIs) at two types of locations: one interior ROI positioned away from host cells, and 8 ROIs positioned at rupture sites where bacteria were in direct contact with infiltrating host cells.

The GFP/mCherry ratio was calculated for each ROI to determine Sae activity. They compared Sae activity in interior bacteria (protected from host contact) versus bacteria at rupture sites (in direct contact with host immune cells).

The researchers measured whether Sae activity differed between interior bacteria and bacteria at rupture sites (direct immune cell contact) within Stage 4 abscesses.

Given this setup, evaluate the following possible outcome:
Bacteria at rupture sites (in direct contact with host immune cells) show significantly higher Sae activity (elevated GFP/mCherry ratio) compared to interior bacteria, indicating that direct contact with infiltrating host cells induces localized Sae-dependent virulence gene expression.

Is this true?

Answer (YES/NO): NO